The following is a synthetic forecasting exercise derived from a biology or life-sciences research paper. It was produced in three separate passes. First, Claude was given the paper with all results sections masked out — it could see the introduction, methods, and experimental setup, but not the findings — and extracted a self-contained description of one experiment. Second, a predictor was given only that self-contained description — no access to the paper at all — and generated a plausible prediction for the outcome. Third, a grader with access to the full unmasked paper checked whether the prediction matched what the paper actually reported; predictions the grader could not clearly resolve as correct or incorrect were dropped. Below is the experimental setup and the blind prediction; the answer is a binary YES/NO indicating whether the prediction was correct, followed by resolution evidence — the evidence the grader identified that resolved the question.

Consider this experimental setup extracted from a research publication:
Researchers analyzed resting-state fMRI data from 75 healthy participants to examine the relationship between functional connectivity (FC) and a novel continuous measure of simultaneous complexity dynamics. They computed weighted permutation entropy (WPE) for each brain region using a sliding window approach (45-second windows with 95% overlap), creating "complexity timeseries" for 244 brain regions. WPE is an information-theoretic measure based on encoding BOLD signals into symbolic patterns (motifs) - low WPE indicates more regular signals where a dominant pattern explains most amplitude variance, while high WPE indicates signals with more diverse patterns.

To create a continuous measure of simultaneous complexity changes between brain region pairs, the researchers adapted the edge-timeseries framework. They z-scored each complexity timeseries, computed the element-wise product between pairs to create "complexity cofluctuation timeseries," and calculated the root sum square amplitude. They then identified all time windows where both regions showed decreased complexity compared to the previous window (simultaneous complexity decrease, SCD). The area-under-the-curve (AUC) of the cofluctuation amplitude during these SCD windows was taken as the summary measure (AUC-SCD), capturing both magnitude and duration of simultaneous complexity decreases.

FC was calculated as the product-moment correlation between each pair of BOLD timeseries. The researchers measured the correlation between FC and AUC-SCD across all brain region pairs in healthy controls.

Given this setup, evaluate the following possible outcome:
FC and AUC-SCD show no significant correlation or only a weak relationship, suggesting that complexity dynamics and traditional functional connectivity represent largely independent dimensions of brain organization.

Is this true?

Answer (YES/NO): NO